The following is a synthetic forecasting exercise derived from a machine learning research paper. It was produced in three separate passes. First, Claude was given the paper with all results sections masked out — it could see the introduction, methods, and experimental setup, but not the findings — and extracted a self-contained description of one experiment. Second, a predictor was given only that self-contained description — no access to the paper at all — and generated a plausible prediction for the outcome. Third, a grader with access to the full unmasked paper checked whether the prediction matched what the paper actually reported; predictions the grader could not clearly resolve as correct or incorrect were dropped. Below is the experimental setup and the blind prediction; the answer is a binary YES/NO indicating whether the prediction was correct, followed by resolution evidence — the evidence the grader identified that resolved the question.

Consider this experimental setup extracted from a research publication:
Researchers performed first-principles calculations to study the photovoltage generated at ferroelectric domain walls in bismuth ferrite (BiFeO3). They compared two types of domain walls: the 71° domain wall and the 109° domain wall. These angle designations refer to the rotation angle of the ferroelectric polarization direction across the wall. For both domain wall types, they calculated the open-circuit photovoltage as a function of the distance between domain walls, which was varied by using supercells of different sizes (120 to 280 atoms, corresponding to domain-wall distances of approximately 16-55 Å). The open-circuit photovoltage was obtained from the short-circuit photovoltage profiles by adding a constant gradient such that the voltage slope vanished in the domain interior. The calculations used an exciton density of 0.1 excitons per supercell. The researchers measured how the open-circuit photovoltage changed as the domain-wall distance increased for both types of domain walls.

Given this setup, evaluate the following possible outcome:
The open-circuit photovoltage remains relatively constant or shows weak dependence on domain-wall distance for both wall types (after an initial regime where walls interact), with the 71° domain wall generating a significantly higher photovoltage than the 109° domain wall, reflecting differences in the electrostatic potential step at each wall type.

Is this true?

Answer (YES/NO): NO